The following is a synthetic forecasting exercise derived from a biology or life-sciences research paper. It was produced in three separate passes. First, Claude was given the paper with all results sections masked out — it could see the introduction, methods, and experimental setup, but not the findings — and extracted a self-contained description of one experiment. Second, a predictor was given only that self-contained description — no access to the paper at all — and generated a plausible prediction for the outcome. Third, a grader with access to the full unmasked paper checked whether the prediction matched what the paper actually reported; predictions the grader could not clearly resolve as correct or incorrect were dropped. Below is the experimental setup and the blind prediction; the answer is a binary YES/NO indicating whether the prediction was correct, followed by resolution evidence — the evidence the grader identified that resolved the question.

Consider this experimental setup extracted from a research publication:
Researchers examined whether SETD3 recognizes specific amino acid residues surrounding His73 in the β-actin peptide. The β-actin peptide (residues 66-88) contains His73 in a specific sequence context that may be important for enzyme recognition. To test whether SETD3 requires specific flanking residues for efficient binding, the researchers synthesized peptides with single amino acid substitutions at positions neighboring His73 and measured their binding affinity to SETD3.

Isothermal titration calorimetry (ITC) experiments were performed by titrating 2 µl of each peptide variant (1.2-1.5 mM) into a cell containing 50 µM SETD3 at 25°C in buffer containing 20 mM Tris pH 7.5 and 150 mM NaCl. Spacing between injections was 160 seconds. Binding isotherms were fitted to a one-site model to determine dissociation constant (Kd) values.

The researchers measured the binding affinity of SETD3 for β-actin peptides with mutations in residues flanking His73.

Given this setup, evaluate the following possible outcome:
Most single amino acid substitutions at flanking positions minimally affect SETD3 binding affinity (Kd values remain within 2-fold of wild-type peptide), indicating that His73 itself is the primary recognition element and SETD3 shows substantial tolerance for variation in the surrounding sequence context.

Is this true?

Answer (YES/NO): NO